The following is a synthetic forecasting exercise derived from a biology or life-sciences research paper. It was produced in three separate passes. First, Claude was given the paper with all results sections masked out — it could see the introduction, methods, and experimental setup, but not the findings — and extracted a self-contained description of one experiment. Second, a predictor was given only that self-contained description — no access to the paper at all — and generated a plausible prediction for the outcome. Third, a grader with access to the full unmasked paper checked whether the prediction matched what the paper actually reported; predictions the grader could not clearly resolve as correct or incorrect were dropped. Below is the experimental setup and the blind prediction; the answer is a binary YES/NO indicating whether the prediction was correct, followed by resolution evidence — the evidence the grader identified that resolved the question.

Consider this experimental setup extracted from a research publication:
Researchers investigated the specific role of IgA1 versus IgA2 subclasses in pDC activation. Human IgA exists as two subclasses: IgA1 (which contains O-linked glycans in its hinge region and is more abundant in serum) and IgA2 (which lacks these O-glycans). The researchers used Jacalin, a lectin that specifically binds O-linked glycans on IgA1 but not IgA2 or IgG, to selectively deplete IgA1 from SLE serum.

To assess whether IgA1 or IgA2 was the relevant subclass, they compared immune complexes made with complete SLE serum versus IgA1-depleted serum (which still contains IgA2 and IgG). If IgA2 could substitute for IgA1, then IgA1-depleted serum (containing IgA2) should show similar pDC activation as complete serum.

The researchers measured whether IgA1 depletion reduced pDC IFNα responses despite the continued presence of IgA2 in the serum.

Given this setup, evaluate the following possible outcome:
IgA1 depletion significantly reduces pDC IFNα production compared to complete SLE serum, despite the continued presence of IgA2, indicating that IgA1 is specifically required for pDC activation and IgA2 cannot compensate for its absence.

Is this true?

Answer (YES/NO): YES